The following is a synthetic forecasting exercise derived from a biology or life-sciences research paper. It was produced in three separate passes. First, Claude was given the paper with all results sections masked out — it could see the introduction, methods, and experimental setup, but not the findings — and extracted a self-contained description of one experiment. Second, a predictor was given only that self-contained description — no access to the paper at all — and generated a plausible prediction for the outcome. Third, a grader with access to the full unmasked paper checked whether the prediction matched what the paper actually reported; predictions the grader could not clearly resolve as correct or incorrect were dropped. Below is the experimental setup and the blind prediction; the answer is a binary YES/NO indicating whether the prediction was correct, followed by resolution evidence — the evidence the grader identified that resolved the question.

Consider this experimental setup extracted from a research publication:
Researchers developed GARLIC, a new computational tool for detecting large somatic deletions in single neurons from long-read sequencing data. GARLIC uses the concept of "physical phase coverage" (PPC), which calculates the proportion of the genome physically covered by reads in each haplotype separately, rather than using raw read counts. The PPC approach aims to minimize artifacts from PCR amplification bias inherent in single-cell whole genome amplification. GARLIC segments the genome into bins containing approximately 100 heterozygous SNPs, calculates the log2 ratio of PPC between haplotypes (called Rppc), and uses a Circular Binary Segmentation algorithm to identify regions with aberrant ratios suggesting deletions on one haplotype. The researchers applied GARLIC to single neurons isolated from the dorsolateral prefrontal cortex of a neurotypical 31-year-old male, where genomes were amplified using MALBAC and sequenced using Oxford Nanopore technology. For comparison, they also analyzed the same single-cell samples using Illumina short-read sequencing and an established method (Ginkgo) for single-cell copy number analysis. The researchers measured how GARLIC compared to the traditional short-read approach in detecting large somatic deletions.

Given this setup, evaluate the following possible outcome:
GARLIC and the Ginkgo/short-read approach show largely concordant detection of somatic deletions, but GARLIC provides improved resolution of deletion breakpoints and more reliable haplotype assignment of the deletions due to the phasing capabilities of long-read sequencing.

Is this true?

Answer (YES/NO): NO